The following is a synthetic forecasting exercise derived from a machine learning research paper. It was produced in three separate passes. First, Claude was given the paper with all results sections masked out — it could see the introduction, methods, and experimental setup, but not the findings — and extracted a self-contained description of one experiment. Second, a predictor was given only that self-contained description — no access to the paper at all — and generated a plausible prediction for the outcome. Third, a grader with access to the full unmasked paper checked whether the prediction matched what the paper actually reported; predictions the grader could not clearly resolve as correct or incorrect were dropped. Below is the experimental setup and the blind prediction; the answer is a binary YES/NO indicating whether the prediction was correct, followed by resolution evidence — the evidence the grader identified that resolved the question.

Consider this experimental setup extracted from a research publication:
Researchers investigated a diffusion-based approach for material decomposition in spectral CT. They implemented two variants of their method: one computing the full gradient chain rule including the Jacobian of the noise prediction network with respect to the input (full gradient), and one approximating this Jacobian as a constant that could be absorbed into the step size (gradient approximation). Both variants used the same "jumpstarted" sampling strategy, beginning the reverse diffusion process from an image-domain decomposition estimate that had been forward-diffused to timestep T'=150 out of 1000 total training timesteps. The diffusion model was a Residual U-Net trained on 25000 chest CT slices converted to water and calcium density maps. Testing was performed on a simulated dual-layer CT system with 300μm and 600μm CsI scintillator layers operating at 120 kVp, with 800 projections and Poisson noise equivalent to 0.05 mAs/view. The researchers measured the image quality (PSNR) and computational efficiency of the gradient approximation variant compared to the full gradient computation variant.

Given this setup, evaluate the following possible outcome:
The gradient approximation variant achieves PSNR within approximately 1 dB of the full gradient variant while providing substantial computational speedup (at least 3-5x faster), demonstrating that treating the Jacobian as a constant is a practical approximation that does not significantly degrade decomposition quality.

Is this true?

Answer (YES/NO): NO